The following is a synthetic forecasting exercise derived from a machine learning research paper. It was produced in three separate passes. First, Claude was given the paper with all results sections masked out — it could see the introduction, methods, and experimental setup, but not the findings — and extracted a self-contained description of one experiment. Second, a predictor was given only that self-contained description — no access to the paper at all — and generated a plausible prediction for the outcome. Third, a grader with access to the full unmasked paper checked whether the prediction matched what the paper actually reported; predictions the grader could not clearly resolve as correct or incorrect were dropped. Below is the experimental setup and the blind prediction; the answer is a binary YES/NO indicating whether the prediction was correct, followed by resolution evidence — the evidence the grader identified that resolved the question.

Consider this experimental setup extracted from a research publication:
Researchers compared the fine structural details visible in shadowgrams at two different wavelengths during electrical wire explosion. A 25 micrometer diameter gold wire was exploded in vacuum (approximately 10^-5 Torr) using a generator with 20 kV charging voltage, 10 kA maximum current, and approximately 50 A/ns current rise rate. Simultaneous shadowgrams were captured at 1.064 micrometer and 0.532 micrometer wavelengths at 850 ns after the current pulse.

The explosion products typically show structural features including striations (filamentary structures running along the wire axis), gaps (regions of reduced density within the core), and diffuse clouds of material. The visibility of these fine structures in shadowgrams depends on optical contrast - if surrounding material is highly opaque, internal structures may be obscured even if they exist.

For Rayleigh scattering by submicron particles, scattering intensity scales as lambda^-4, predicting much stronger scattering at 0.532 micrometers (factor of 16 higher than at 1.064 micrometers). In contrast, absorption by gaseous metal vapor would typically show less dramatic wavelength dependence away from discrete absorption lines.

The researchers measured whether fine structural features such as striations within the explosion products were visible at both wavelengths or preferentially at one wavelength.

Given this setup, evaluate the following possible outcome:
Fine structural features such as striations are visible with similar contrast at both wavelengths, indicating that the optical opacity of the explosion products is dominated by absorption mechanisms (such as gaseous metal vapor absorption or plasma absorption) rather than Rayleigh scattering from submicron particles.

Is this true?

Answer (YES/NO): NO